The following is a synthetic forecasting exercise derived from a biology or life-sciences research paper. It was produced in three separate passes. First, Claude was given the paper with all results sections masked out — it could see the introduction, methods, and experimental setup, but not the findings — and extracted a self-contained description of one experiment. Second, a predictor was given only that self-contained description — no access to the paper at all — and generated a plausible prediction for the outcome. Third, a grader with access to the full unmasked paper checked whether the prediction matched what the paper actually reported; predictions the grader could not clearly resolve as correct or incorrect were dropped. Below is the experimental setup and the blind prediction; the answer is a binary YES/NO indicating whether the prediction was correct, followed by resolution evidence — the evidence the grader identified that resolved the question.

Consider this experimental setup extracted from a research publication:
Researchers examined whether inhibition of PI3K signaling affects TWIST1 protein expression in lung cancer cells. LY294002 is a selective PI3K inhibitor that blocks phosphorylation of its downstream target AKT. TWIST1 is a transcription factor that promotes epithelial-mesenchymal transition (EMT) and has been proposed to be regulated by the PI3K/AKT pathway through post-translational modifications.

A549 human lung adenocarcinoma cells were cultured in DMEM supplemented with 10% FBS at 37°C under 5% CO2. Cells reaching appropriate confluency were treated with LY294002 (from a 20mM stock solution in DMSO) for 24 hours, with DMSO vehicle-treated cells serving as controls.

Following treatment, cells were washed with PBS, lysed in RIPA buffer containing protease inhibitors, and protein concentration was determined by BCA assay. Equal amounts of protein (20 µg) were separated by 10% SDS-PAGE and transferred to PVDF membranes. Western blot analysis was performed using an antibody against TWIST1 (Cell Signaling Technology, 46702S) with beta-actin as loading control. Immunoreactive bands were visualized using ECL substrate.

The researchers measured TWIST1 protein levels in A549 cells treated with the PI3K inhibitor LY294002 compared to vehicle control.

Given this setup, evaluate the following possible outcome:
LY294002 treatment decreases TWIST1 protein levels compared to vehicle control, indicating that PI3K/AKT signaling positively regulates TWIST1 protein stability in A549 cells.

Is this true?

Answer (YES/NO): YES